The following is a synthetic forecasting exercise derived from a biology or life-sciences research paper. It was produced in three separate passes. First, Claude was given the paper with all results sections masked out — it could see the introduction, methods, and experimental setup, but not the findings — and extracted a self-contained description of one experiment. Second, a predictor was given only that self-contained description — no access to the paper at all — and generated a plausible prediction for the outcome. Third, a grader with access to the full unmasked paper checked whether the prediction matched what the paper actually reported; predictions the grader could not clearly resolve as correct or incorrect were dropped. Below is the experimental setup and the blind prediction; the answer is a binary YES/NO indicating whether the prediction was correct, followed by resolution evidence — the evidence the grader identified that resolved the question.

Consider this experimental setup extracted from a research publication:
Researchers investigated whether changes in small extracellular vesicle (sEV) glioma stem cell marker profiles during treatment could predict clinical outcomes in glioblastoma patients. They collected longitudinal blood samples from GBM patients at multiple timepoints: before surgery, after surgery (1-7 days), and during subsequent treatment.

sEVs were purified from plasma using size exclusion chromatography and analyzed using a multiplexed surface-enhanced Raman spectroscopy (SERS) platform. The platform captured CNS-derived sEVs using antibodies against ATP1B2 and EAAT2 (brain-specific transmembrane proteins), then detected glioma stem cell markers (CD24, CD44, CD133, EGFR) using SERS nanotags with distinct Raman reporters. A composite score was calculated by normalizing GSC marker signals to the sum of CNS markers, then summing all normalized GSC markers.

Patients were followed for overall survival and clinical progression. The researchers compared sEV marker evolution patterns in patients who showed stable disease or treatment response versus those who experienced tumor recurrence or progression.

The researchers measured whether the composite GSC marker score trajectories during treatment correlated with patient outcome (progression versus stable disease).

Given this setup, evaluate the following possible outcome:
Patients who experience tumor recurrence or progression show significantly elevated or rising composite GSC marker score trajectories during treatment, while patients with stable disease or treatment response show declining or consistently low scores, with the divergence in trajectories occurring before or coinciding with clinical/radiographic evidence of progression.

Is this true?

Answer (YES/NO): YES